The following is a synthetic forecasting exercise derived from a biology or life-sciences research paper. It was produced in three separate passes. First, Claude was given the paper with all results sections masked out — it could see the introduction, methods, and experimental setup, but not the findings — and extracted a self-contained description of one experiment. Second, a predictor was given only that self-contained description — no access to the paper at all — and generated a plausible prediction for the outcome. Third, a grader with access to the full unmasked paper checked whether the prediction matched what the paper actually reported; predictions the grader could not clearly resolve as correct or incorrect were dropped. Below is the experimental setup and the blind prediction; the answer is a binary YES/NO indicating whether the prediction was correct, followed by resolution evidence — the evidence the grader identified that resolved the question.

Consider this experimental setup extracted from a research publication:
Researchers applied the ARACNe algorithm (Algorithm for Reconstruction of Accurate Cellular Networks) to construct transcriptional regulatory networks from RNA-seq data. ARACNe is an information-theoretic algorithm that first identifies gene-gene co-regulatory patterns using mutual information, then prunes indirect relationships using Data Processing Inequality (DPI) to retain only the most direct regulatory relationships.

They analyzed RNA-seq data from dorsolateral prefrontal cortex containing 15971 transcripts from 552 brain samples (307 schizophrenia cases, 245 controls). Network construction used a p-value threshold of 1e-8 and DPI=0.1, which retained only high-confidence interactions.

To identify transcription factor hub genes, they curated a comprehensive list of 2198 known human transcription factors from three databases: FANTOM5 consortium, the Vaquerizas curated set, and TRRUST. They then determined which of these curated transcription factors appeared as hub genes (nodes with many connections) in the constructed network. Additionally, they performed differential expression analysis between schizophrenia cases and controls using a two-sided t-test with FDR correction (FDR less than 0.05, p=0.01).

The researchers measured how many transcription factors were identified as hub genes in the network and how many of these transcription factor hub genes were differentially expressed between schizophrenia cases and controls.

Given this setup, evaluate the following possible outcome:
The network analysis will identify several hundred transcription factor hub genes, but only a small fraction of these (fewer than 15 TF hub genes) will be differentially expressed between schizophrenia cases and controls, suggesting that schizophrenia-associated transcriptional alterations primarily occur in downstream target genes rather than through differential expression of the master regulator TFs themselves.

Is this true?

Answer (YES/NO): NO